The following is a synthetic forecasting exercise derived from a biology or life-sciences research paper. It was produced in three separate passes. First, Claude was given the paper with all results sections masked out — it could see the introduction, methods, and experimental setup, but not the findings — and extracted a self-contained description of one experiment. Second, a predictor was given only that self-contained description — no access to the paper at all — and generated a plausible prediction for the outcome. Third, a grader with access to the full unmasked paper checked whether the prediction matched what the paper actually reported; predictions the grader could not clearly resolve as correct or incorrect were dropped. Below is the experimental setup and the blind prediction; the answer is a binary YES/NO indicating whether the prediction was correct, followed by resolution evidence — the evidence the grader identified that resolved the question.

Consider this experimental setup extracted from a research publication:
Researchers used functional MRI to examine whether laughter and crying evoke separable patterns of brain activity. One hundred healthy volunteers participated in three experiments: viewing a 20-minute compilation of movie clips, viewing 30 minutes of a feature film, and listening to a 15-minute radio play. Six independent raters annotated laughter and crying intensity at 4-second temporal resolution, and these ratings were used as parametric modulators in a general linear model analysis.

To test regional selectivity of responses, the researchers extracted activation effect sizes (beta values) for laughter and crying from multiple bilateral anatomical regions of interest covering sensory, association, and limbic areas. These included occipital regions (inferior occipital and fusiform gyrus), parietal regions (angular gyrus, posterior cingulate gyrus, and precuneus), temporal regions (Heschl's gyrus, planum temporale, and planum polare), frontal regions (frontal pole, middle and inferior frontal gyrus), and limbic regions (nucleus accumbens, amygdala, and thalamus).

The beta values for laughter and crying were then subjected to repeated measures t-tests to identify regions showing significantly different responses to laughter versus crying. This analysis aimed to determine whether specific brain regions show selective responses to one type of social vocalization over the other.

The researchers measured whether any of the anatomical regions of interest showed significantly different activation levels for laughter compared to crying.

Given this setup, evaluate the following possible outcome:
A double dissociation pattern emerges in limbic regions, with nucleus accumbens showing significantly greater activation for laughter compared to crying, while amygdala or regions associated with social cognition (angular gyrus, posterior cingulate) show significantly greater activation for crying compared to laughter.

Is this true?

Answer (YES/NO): NO